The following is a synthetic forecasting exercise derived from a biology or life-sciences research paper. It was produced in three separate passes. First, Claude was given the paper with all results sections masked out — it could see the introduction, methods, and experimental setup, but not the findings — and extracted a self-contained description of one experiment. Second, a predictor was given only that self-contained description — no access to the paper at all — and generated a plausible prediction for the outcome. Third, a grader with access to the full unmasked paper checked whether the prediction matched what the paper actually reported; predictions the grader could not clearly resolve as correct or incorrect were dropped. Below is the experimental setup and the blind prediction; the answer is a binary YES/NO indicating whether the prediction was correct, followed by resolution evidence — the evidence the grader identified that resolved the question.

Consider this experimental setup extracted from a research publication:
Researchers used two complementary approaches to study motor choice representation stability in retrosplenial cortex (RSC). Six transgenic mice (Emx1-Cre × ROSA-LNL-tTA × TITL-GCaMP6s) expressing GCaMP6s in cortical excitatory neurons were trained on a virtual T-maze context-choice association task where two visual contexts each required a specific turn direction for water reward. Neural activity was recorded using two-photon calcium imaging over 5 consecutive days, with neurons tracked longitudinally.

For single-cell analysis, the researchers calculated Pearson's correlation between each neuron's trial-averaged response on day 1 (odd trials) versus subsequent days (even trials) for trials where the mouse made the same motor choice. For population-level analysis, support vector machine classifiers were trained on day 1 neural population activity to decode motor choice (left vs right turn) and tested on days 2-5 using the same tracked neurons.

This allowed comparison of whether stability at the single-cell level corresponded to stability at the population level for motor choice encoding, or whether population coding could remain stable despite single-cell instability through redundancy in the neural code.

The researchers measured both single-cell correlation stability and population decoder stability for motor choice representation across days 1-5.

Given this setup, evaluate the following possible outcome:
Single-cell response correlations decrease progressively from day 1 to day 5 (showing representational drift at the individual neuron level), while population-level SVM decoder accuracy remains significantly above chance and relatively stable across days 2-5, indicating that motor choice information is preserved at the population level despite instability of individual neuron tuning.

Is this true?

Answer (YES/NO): NO